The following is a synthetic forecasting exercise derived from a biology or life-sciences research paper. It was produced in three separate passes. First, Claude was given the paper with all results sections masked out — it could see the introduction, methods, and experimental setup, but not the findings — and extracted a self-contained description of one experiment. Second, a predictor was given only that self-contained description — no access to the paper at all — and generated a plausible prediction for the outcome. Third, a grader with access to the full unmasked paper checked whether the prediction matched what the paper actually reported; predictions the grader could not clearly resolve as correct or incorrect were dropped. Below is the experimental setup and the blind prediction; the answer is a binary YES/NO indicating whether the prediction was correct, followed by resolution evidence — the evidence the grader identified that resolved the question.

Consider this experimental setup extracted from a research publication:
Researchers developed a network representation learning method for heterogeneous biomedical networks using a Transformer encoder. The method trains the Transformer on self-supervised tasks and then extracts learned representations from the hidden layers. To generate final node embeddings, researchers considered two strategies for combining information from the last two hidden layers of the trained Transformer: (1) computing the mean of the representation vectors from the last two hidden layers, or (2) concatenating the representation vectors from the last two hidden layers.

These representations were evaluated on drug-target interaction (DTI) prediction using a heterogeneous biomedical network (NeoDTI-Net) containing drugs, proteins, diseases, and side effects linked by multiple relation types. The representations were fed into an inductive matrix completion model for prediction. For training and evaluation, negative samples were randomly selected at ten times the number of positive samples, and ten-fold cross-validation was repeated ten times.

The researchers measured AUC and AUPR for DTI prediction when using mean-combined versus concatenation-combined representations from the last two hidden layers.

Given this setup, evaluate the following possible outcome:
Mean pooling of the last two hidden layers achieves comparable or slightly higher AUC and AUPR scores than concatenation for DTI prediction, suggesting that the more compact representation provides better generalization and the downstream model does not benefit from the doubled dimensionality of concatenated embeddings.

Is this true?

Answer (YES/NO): NO